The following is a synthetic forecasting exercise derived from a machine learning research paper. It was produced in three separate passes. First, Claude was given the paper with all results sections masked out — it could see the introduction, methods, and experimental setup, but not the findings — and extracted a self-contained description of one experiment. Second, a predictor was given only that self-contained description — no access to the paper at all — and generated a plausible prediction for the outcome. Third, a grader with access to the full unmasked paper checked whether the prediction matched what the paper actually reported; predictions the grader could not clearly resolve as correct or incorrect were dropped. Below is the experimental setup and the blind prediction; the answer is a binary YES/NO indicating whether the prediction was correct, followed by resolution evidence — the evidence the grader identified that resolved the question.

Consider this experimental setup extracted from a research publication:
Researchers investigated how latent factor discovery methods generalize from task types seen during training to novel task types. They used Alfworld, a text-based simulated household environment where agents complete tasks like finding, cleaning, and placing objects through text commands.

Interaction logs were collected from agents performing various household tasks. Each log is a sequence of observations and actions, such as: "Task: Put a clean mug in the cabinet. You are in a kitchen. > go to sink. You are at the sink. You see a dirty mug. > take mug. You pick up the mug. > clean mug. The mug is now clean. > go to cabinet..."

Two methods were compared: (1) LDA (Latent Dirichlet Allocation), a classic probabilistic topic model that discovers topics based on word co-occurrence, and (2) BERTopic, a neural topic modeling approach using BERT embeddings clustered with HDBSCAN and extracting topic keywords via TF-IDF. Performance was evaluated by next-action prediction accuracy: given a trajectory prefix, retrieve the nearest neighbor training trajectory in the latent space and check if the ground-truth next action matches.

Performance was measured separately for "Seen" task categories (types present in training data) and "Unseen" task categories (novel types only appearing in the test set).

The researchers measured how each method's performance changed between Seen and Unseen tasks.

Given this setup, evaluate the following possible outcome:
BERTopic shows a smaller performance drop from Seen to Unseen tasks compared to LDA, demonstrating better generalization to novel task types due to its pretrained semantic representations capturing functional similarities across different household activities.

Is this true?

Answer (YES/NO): NO